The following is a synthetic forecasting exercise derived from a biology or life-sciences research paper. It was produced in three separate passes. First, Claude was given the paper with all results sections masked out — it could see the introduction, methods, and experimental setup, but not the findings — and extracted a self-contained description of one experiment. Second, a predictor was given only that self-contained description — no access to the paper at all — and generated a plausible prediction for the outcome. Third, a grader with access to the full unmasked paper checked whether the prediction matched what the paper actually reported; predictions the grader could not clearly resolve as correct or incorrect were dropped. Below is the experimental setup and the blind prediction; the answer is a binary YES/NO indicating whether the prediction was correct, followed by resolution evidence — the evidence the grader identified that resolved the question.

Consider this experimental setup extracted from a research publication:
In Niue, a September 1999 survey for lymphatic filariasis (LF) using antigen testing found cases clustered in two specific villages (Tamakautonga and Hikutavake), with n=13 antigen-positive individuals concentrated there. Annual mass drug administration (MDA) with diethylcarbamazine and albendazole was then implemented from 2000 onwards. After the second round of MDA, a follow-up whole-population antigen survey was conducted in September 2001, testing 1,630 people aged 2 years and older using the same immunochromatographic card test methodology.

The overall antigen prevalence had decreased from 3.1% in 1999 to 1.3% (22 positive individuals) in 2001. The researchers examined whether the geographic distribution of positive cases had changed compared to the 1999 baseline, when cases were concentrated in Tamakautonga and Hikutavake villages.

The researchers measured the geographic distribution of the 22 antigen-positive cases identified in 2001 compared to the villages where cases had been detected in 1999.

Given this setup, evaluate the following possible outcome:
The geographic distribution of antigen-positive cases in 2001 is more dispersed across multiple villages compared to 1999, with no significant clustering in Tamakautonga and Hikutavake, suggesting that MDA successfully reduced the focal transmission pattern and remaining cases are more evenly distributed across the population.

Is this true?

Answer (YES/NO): NO